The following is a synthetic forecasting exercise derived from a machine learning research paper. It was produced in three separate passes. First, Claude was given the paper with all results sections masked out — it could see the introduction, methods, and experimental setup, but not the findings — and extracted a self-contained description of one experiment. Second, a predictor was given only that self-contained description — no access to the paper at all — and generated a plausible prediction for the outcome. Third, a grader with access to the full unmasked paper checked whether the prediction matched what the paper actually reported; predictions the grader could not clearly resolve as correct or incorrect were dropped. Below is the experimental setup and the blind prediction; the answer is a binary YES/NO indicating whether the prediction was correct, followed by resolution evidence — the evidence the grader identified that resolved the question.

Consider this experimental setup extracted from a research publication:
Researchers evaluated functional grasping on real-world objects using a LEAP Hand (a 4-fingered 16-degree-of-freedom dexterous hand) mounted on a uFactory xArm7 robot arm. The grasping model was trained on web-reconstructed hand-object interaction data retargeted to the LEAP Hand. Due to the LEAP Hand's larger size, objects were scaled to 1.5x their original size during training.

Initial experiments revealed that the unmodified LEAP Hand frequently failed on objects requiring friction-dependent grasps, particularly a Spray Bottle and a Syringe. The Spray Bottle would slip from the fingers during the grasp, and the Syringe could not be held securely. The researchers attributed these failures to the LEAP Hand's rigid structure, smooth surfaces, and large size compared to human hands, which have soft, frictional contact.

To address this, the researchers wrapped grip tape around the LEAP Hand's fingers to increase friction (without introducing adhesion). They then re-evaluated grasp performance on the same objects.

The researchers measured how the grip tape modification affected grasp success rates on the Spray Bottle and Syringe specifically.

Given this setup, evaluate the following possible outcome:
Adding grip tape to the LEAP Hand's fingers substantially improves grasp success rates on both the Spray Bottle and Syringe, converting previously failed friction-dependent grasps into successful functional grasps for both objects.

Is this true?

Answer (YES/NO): YES